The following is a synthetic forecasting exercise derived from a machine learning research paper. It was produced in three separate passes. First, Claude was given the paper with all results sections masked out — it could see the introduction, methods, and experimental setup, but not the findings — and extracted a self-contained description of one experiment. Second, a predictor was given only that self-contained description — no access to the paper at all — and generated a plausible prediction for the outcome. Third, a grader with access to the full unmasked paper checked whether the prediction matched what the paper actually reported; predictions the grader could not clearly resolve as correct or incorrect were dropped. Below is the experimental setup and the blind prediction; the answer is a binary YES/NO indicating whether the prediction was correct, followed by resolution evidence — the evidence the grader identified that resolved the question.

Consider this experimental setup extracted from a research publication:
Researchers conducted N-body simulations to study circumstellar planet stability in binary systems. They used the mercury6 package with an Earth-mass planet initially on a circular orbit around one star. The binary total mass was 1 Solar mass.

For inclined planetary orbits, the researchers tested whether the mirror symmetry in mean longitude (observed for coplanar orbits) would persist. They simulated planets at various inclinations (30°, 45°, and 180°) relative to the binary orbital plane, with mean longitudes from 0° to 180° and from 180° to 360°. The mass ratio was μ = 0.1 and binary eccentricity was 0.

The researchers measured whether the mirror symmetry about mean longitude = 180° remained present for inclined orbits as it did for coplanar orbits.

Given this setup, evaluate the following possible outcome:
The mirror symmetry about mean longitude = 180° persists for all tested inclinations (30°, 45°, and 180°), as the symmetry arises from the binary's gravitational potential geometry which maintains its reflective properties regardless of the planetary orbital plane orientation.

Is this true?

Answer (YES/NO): YES